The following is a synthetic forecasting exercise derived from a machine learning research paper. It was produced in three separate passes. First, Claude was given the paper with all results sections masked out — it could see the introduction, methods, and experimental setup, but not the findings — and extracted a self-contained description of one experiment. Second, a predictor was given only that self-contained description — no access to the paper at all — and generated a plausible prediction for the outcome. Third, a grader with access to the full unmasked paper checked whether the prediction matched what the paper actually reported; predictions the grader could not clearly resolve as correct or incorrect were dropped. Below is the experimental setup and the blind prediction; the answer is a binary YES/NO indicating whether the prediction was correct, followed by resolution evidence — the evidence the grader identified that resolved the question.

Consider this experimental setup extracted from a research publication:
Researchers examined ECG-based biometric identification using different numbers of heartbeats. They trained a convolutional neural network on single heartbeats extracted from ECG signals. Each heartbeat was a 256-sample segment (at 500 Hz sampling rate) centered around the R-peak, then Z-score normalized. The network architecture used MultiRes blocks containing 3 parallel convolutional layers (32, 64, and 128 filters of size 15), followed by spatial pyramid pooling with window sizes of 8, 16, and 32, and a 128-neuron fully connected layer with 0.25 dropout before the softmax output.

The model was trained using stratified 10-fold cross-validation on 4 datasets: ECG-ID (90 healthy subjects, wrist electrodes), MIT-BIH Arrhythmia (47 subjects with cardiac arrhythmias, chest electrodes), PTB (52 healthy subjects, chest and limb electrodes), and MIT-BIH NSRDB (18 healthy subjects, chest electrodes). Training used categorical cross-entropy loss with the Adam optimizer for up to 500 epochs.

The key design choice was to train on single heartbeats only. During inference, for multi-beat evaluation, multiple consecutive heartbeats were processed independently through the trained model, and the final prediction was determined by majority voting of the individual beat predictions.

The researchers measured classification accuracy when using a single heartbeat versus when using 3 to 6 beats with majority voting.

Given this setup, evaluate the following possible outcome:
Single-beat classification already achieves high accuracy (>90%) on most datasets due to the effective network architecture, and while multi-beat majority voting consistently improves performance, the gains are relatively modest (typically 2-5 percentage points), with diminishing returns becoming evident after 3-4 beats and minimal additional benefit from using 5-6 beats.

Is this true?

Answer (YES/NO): NO